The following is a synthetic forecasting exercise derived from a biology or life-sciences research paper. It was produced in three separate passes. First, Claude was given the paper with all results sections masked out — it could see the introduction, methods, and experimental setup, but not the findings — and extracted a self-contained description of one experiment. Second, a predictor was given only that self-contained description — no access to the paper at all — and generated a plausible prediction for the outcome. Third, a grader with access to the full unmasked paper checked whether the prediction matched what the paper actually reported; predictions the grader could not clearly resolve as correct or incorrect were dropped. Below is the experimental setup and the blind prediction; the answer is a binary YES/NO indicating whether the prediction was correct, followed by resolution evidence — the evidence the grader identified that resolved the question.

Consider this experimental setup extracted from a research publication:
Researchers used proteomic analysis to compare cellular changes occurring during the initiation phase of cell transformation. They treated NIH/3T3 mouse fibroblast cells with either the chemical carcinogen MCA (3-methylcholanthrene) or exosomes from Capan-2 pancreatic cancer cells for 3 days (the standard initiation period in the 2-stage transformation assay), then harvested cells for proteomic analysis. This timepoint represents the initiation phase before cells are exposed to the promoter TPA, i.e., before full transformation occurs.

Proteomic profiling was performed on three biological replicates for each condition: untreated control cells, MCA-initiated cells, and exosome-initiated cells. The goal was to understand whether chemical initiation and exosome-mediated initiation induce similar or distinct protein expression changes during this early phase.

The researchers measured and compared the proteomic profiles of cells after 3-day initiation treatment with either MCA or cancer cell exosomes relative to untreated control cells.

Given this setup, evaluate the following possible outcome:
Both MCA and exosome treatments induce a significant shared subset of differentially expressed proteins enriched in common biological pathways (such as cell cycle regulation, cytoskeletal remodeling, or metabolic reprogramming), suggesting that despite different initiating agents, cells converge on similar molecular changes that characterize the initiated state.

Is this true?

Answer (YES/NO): NO